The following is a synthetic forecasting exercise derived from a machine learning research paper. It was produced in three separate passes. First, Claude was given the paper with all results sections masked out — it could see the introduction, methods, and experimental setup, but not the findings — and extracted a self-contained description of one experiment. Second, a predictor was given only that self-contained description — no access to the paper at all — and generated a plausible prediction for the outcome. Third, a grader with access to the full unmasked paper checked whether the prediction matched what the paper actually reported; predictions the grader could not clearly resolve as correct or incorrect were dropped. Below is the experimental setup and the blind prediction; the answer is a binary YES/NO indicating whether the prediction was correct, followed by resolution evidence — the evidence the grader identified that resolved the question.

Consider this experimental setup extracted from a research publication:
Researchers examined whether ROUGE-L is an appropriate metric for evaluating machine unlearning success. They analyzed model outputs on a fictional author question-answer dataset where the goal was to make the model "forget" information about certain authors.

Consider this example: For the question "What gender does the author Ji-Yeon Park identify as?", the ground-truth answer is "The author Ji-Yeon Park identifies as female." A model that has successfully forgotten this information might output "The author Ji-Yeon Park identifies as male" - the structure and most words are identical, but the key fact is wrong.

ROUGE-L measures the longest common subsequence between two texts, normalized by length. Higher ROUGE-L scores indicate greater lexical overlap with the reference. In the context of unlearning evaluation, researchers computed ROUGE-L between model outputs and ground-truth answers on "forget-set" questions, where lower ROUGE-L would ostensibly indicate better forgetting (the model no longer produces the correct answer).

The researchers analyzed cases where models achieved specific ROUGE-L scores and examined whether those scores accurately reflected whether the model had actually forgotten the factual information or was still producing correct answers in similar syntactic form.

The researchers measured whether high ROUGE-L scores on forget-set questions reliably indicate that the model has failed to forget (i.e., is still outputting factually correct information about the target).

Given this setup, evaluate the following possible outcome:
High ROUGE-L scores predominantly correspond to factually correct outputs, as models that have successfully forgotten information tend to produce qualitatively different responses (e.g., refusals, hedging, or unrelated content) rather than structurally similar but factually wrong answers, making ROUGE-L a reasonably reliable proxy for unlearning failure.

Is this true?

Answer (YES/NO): NO